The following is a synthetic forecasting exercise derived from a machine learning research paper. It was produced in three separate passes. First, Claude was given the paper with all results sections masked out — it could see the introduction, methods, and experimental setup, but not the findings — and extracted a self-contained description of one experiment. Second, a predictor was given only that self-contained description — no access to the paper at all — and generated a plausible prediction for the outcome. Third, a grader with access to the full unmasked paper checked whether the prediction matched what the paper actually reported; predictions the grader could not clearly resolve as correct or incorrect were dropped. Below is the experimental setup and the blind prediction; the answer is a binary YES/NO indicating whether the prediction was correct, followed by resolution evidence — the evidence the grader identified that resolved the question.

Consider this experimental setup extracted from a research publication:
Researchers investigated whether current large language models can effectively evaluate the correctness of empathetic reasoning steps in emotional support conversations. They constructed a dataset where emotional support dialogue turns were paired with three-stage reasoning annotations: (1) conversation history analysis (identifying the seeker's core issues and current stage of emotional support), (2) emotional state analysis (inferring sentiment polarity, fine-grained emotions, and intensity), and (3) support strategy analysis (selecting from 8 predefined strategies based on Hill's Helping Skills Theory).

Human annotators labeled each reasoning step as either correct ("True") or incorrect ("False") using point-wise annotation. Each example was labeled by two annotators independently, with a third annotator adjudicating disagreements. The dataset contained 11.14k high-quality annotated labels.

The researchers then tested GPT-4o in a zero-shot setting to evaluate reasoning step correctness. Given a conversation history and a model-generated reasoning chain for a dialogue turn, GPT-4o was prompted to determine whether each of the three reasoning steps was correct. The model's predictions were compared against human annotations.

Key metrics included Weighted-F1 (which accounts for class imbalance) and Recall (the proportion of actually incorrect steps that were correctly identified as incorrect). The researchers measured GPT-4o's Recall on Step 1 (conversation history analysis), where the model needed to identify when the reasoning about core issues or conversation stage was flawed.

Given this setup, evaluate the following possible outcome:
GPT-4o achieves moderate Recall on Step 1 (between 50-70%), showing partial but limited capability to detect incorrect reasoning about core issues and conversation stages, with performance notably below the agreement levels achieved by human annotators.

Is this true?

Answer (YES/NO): NO